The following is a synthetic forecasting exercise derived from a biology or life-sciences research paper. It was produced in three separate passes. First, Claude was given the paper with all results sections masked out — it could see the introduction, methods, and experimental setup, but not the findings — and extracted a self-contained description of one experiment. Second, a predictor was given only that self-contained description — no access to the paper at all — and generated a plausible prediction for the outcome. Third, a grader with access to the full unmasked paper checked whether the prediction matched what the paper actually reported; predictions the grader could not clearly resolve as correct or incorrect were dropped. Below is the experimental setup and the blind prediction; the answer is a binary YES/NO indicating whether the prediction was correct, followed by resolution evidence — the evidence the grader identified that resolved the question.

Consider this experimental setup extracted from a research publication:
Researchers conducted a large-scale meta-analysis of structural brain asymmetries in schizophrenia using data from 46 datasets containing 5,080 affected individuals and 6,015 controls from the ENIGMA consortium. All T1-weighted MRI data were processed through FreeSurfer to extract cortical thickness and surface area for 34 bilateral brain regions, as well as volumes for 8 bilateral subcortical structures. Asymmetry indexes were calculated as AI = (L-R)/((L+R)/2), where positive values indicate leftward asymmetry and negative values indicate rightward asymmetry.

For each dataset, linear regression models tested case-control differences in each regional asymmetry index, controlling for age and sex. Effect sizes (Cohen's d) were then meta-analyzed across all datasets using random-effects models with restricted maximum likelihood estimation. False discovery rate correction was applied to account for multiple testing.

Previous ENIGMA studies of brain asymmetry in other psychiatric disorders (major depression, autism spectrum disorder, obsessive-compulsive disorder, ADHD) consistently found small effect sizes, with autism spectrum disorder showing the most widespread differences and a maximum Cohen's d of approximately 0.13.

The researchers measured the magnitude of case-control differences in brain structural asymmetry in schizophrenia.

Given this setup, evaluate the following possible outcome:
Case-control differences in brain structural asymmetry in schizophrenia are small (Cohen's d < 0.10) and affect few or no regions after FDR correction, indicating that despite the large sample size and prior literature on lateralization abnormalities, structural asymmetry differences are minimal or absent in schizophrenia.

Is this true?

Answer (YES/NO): YES